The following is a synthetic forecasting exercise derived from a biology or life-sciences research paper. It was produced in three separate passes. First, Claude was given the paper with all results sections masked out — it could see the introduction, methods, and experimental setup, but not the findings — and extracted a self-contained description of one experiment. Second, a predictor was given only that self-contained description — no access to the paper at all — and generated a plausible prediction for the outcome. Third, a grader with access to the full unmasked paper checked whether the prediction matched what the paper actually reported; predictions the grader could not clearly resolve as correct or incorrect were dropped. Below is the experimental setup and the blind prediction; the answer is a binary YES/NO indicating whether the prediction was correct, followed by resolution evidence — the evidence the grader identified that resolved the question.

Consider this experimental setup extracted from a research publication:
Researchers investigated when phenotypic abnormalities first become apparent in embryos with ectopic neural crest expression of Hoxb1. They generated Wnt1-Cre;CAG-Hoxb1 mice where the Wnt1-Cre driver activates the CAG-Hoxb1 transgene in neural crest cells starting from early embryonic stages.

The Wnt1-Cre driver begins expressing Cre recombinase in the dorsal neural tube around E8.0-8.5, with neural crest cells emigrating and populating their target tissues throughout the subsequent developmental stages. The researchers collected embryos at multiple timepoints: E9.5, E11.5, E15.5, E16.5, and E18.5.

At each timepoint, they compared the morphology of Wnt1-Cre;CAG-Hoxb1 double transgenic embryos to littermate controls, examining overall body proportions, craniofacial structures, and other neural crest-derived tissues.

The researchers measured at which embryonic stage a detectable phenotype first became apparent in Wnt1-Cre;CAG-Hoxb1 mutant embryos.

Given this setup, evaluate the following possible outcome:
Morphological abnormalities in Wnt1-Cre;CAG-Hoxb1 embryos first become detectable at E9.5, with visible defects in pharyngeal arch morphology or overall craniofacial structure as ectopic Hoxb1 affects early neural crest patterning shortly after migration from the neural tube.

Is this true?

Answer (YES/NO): NO